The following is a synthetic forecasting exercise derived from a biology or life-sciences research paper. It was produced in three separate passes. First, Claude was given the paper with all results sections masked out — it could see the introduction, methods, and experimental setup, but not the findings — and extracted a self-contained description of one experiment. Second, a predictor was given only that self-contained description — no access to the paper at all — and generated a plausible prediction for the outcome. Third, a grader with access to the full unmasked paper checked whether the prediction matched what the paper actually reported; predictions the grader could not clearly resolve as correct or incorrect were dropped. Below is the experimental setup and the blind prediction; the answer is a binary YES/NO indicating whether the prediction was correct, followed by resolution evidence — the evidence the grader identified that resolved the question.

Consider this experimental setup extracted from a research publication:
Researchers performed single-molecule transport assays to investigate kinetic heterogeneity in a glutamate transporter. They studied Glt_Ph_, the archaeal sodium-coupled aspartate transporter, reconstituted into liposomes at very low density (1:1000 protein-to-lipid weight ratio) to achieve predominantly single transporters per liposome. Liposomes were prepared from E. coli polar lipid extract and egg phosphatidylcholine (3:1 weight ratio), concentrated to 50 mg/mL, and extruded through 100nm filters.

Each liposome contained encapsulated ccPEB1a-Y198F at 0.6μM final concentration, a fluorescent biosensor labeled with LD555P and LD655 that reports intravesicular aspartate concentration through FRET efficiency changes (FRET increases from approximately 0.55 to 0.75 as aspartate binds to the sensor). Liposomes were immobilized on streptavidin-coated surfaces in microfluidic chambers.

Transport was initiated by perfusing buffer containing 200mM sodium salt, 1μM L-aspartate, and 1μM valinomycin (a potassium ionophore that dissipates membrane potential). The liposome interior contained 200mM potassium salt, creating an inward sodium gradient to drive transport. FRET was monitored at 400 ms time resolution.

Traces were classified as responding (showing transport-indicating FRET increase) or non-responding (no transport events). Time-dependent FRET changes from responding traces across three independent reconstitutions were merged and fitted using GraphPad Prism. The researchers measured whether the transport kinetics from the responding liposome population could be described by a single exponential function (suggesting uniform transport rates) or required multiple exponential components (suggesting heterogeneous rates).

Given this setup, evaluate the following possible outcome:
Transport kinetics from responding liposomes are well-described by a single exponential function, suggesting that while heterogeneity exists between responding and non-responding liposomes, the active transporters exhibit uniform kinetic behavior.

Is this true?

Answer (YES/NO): NO